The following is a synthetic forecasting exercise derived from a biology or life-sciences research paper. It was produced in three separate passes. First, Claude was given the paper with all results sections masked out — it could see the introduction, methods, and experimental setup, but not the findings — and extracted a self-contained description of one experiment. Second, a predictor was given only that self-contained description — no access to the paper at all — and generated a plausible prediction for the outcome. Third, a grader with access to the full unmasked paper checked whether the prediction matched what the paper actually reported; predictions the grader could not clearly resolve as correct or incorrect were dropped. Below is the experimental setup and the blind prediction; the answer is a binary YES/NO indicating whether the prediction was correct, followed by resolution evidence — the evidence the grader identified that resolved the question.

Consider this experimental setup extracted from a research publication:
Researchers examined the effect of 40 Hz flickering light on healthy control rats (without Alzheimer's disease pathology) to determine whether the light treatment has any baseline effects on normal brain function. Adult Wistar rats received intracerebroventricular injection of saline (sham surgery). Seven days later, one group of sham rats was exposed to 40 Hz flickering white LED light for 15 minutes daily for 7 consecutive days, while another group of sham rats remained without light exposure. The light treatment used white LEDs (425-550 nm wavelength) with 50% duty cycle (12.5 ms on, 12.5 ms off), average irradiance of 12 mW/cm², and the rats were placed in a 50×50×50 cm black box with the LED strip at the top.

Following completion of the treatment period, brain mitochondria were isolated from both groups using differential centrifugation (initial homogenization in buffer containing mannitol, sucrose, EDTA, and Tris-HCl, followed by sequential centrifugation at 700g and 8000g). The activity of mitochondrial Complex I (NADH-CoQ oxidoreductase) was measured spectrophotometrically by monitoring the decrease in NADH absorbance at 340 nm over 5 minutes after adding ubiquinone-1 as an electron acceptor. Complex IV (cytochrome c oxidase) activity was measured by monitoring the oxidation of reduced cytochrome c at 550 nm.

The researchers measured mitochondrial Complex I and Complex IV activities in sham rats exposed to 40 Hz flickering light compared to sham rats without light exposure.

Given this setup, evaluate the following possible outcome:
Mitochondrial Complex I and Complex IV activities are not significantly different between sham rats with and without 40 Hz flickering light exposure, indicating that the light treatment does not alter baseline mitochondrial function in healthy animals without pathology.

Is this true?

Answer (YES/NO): YES